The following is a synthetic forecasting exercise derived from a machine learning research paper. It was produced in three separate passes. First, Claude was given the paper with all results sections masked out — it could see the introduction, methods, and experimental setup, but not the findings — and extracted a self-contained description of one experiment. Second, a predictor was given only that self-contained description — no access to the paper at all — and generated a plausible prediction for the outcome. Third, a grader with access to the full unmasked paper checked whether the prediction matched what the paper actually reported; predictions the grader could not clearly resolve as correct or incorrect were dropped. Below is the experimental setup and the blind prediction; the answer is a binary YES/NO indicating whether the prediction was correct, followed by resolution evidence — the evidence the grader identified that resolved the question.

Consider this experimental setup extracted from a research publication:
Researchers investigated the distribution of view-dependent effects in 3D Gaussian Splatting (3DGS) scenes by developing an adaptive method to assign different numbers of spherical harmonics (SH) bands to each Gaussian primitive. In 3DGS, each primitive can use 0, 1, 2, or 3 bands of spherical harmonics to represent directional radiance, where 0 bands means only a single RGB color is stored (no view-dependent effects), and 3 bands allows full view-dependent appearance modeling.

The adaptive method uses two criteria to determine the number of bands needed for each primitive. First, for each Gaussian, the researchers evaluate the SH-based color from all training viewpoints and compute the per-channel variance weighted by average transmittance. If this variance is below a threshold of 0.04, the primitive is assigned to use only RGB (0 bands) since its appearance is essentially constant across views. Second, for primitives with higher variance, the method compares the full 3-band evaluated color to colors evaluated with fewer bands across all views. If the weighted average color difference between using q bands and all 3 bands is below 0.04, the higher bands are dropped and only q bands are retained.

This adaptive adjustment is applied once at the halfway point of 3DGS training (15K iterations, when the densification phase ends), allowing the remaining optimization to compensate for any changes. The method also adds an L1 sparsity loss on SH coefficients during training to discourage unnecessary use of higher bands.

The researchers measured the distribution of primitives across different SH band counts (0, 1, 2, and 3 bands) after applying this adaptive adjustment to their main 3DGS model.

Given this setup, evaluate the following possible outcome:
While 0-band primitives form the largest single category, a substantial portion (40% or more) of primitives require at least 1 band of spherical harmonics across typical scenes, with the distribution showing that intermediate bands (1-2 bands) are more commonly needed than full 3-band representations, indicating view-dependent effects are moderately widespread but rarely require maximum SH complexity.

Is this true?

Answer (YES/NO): NO